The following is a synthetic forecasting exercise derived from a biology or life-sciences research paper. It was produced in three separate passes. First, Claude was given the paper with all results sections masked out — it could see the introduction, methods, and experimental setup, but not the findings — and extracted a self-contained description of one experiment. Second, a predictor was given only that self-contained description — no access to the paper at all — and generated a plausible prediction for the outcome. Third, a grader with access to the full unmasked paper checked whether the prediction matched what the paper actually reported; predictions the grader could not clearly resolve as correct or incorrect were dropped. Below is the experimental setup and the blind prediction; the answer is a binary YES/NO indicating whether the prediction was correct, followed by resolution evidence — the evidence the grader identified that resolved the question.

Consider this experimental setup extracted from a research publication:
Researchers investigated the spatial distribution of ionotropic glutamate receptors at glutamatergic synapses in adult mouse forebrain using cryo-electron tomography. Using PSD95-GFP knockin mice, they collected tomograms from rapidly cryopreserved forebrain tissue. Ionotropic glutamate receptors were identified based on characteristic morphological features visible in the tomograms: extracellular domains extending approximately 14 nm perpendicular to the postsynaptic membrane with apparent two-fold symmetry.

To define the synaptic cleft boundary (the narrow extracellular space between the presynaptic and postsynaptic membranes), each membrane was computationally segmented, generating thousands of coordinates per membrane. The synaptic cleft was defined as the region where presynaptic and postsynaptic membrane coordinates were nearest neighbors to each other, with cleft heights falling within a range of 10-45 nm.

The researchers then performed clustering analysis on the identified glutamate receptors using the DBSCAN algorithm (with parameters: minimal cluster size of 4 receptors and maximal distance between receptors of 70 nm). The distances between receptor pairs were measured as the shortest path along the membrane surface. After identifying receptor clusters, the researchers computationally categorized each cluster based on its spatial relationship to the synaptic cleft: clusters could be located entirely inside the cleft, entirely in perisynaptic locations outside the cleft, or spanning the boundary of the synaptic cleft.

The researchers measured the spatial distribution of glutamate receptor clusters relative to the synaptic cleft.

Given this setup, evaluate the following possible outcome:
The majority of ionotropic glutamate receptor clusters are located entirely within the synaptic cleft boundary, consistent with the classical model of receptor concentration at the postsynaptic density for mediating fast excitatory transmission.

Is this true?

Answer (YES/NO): NO